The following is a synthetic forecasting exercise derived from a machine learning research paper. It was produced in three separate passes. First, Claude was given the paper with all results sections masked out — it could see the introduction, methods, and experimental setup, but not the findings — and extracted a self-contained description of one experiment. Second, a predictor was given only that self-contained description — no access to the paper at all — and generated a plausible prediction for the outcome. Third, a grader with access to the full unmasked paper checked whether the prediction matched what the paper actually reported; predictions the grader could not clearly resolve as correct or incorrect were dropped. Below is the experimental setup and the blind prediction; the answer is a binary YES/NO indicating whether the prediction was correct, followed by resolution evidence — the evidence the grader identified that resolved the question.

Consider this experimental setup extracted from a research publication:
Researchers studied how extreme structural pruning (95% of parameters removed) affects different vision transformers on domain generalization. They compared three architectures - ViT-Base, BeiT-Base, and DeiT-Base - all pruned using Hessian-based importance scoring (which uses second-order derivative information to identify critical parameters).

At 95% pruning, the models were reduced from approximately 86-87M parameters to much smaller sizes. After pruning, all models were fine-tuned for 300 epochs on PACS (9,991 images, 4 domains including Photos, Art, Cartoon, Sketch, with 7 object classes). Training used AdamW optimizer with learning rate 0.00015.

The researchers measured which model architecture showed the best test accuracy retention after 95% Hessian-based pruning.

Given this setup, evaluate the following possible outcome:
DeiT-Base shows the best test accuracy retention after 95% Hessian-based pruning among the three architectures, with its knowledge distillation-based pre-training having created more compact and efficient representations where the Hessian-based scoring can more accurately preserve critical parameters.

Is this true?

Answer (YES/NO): NO